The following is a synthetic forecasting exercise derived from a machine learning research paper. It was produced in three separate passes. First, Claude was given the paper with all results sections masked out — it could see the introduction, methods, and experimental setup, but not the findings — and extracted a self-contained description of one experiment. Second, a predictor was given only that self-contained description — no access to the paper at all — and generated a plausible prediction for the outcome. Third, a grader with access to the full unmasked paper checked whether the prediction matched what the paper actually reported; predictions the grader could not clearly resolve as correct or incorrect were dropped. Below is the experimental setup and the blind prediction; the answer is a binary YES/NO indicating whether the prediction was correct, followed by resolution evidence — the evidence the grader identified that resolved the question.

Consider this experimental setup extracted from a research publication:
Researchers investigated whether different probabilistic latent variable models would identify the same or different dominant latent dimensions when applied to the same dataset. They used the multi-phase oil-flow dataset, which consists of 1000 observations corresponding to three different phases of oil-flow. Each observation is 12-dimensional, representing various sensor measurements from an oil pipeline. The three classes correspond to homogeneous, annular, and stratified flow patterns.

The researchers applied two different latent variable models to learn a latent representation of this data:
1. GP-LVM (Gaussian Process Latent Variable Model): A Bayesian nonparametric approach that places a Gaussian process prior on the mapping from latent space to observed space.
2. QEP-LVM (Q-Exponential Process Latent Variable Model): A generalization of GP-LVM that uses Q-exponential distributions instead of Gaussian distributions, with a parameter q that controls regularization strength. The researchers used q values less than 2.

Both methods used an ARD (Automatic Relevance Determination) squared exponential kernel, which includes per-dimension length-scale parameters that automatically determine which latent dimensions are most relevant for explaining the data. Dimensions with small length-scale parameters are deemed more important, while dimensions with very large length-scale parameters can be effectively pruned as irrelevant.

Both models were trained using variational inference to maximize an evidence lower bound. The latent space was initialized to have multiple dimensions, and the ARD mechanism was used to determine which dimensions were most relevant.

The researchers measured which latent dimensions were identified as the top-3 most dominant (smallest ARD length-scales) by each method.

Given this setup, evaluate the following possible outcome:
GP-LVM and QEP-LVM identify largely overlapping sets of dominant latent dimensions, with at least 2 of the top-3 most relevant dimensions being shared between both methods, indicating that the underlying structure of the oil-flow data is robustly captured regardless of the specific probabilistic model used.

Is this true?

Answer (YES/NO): YES